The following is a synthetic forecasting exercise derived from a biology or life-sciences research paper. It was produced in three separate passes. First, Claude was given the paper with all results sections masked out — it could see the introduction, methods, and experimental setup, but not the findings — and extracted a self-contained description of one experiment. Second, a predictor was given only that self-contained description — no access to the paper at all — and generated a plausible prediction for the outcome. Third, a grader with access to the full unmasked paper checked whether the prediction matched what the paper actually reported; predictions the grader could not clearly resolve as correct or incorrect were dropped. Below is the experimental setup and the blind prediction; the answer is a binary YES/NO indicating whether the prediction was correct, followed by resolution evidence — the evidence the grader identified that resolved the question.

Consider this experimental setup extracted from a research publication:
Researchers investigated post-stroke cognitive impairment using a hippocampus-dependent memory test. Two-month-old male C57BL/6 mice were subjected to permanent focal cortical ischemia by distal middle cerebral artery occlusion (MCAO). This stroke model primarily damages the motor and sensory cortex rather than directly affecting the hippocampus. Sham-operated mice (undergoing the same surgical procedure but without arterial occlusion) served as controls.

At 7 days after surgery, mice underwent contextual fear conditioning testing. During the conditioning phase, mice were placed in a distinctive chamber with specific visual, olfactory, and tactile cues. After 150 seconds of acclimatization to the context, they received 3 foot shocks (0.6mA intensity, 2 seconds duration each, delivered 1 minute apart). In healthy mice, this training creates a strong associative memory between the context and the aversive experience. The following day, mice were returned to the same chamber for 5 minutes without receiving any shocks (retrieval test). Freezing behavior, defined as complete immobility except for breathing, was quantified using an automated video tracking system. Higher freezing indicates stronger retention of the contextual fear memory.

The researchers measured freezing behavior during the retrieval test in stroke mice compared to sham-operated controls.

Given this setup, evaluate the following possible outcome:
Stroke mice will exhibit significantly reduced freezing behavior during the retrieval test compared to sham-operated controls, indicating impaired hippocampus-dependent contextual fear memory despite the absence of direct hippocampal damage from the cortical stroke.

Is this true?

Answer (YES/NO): NO